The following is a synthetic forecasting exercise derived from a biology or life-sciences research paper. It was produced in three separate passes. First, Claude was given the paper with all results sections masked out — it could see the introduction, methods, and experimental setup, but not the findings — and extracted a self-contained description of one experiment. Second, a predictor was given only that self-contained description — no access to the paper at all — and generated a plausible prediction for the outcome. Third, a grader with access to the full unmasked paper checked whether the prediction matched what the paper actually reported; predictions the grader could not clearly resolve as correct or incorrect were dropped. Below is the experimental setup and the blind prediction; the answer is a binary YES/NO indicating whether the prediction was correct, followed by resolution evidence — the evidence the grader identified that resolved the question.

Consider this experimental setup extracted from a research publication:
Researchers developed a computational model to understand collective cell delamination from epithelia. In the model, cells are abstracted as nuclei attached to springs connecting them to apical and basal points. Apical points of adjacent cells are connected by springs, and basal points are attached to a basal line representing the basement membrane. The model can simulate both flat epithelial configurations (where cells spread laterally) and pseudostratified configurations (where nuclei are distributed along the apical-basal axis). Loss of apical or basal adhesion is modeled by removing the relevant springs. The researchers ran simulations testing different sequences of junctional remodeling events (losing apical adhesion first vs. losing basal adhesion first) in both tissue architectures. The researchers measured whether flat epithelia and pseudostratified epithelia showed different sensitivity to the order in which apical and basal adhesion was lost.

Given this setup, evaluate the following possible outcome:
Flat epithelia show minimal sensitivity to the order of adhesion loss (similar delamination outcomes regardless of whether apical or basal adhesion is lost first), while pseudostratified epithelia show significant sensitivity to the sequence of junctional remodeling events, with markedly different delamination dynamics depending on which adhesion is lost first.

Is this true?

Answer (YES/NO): NO